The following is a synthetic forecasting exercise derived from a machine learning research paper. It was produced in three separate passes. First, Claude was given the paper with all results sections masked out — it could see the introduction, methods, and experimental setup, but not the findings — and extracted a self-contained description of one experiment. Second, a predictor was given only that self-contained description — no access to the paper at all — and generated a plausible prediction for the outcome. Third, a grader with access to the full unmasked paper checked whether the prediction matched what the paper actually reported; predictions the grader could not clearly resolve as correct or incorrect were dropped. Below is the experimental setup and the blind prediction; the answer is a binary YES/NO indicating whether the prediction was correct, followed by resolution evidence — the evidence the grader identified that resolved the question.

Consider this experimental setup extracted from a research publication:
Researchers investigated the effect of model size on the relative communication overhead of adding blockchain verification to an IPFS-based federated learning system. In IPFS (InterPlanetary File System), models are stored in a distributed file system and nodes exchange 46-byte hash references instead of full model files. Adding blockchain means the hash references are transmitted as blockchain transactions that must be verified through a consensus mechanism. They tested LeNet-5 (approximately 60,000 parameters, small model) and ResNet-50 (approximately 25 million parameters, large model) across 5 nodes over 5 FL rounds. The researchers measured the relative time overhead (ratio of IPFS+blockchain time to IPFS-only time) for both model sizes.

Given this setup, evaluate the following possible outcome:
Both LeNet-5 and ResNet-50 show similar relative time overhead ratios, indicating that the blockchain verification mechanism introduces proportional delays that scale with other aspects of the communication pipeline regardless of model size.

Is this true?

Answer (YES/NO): NO